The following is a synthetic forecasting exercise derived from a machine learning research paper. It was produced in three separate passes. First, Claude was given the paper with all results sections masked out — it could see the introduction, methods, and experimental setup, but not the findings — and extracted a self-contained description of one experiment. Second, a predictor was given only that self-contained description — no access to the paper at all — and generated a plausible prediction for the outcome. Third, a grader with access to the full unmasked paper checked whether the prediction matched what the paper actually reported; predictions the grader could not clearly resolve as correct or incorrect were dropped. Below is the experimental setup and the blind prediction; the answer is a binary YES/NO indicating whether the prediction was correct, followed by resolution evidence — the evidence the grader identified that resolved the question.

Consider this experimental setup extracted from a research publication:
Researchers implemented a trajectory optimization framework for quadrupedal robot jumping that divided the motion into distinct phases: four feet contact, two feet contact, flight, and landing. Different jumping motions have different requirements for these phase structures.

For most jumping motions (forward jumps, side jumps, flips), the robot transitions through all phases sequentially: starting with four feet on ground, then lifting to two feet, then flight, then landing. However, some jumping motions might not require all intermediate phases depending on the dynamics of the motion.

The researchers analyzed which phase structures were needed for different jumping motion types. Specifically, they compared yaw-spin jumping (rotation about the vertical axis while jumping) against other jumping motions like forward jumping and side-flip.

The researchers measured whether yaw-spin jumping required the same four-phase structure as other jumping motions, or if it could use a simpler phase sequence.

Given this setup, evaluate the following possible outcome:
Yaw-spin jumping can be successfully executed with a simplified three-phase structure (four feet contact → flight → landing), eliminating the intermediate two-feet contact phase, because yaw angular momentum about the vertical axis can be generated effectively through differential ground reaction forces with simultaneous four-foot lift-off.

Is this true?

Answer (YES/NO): YES